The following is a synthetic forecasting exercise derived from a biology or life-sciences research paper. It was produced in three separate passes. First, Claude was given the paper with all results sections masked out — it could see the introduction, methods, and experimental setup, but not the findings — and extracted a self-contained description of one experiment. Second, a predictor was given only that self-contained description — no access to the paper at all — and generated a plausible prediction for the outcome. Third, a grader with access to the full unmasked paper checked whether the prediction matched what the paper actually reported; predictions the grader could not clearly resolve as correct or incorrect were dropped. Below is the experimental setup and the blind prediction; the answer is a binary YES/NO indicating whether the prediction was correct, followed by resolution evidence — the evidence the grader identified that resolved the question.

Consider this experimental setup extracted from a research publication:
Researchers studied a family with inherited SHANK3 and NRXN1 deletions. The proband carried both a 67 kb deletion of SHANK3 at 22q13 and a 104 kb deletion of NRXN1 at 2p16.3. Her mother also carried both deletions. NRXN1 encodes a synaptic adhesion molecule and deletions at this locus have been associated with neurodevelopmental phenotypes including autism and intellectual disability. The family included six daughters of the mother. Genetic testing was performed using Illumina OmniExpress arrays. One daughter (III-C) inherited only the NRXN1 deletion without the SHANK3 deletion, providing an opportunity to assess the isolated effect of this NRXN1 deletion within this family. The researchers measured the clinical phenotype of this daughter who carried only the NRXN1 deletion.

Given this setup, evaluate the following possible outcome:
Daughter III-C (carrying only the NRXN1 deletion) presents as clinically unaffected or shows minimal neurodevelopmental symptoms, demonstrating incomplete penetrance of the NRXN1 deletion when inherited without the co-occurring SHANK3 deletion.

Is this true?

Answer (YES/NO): YES